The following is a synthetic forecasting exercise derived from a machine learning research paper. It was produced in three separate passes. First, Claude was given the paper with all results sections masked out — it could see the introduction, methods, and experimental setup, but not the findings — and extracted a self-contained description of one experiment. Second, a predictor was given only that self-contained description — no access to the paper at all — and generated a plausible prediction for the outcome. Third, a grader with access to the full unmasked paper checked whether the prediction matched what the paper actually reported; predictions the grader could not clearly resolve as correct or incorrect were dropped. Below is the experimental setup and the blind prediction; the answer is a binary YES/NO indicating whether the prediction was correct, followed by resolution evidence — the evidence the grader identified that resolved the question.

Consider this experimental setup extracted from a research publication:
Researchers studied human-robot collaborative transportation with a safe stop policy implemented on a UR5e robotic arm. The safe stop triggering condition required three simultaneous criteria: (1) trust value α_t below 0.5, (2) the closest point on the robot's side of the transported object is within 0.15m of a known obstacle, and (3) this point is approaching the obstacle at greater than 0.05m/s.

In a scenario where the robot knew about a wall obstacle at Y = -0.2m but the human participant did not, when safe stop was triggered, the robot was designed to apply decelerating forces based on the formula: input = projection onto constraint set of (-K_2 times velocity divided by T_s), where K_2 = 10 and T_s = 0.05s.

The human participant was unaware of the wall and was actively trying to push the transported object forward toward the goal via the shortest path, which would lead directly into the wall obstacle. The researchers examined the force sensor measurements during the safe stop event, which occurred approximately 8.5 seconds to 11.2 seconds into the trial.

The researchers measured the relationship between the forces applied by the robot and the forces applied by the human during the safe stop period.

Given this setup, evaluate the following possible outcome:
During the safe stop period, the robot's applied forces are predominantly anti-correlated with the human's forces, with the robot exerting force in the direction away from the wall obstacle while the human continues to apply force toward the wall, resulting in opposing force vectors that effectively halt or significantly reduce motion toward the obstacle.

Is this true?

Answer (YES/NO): YES